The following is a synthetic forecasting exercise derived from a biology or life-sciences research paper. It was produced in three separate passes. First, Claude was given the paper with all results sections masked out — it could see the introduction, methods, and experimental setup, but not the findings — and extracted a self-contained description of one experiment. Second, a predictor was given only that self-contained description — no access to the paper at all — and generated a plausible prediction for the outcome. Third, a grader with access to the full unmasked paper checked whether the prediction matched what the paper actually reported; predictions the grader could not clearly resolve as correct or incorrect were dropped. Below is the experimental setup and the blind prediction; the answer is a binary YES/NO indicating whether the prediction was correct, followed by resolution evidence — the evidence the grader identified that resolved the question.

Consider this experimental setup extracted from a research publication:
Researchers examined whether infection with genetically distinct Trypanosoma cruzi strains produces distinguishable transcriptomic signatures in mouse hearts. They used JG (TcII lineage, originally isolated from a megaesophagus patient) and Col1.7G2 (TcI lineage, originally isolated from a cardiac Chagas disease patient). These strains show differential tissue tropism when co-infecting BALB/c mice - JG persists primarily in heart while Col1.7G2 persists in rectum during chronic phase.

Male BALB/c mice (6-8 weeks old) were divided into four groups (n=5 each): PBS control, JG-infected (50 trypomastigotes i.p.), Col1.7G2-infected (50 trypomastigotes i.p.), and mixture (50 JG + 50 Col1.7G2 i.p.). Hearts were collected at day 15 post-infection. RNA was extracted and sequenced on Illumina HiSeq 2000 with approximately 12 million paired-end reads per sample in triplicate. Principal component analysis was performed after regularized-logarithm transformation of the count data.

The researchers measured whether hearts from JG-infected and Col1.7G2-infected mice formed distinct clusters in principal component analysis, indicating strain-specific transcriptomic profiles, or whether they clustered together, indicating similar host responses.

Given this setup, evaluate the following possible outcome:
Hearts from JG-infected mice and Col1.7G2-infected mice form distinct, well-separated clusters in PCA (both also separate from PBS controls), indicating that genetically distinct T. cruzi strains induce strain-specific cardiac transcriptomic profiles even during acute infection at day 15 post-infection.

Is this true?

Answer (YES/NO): YES